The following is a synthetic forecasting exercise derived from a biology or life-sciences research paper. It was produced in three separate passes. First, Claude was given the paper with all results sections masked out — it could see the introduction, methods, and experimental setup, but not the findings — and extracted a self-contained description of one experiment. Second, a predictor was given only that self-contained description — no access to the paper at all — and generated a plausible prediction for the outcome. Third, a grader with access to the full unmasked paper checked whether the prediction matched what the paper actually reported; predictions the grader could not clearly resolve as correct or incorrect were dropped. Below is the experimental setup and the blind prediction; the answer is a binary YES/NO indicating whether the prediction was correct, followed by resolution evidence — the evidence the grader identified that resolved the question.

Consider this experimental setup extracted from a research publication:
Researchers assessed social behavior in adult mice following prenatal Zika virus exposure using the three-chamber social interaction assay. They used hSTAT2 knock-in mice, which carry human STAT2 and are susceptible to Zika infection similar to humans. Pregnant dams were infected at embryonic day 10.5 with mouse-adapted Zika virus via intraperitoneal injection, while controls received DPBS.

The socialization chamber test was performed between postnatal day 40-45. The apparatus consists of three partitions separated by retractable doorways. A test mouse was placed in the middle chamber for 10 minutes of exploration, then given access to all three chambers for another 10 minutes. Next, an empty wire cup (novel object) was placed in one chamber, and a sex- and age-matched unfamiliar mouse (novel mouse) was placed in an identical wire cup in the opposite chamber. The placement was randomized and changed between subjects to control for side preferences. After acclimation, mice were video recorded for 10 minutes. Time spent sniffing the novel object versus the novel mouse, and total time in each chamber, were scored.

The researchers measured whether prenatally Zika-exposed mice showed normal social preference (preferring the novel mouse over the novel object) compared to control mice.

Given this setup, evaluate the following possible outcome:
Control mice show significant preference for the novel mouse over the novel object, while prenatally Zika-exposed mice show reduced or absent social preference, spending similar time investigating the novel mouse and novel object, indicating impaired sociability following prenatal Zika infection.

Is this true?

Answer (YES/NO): NO